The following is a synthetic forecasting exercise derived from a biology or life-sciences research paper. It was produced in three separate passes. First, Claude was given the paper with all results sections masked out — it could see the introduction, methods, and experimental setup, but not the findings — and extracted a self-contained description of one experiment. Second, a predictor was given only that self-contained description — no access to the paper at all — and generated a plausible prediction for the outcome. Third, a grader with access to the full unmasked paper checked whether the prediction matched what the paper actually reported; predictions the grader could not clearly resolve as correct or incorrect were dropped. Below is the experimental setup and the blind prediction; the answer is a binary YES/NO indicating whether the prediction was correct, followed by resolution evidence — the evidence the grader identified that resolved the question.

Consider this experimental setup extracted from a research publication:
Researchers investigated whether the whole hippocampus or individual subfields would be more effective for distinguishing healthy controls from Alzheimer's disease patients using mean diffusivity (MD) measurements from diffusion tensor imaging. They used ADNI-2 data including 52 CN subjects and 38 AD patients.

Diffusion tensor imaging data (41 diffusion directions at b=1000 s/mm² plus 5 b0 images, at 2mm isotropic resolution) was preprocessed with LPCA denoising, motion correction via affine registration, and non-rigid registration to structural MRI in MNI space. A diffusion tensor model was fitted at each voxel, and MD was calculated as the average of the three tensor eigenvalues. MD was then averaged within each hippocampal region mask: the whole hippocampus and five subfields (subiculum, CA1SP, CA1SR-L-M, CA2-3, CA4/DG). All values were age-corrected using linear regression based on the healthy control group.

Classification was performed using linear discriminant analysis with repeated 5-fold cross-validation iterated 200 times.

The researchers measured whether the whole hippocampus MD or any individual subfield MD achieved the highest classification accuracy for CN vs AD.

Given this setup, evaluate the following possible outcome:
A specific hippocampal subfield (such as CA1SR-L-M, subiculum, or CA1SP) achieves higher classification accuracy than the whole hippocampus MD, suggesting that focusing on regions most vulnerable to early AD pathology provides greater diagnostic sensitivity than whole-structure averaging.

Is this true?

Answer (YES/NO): YES